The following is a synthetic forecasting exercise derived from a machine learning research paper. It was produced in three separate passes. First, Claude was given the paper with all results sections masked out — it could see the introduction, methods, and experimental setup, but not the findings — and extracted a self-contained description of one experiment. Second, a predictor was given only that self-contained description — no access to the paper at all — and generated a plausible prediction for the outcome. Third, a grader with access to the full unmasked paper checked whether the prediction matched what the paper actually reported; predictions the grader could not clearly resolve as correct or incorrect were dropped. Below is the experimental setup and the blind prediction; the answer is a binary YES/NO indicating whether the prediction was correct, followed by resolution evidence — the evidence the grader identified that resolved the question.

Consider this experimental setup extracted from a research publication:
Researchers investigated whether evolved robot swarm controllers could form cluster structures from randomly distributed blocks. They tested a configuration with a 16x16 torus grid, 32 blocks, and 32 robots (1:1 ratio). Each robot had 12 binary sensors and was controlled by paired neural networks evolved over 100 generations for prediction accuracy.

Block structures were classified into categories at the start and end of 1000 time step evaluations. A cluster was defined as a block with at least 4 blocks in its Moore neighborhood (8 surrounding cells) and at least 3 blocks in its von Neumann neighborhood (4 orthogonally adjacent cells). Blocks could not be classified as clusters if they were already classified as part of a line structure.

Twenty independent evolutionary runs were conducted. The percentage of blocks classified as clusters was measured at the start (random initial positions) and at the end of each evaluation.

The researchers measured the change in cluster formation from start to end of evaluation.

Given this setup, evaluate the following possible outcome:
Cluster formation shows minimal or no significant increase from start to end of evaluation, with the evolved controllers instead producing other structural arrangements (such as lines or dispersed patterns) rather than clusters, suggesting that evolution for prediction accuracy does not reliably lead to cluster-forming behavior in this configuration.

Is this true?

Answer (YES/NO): NO